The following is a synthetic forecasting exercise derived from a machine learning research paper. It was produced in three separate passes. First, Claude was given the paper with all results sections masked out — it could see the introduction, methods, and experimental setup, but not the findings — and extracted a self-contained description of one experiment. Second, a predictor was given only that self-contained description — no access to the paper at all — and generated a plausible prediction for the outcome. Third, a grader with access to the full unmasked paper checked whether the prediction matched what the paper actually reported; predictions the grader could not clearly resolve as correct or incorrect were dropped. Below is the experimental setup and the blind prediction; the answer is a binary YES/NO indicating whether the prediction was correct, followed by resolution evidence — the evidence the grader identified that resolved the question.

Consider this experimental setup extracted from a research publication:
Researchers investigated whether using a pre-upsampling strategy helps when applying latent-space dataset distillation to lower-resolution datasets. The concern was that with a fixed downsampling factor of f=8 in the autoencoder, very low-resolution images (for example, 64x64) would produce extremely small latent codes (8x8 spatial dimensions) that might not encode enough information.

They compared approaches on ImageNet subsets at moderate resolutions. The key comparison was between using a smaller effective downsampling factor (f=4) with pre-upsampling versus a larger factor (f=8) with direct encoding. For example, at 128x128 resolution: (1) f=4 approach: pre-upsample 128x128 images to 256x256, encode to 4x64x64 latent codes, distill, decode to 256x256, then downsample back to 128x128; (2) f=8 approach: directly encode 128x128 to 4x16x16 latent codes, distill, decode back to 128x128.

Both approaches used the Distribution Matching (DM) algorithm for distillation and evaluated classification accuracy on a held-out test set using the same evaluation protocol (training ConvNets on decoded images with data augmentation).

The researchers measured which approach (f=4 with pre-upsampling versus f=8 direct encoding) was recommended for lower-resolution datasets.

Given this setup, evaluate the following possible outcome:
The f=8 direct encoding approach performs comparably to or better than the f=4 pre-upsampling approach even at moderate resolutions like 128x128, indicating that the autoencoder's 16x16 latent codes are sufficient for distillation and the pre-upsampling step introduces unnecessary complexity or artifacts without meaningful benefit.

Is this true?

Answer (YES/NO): NO